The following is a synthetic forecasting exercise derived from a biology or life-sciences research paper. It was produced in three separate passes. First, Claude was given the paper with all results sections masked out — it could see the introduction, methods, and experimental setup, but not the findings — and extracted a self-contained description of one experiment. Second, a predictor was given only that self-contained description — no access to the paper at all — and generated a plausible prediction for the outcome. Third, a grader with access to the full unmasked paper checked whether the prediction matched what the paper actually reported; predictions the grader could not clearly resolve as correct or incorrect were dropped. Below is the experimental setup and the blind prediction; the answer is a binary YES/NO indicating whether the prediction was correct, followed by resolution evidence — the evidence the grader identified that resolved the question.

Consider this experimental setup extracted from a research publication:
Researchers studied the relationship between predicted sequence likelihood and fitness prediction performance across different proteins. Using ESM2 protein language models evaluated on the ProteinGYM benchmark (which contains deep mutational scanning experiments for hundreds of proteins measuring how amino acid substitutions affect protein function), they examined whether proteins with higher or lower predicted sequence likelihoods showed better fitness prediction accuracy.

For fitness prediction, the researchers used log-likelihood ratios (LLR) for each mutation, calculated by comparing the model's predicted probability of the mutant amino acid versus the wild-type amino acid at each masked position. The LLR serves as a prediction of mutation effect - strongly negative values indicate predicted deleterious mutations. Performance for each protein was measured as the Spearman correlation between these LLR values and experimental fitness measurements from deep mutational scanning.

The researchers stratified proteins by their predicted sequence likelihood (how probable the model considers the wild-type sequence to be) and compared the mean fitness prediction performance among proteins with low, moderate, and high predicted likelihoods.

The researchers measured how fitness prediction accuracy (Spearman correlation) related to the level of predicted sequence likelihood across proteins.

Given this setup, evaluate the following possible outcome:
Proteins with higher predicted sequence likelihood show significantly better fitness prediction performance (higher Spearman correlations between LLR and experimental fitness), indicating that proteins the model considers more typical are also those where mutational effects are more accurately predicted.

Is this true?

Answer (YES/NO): NO